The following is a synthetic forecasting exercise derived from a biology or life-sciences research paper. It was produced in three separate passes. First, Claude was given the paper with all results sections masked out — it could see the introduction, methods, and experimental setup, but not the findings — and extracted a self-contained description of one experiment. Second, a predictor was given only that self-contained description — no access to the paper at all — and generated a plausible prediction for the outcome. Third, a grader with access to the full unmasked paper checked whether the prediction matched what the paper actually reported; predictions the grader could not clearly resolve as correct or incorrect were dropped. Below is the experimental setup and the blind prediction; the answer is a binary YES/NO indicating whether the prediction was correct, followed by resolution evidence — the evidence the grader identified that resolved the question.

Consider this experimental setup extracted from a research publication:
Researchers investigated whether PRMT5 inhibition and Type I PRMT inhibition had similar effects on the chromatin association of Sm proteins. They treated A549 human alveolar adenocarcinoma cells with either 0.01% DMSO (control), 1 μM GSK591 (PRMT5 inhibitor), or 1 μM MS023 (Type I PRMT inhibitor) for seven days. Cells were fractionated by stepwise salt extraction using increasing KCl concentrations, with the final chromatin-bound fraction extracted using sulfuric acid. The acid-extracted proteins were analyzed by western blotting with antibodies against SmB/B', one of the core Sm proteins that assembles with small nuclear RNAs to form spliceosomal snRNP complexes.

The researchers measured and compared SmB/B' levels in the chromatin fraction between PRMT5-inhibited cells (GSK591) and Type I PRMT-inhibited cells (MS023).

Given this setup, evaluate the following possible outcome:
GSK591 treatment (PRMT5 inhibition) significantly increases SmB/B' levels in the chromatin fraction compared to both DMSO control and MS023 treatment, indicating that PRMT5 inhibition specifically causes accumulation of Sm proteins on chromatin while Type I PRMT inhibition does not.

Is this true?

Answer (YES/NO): YES